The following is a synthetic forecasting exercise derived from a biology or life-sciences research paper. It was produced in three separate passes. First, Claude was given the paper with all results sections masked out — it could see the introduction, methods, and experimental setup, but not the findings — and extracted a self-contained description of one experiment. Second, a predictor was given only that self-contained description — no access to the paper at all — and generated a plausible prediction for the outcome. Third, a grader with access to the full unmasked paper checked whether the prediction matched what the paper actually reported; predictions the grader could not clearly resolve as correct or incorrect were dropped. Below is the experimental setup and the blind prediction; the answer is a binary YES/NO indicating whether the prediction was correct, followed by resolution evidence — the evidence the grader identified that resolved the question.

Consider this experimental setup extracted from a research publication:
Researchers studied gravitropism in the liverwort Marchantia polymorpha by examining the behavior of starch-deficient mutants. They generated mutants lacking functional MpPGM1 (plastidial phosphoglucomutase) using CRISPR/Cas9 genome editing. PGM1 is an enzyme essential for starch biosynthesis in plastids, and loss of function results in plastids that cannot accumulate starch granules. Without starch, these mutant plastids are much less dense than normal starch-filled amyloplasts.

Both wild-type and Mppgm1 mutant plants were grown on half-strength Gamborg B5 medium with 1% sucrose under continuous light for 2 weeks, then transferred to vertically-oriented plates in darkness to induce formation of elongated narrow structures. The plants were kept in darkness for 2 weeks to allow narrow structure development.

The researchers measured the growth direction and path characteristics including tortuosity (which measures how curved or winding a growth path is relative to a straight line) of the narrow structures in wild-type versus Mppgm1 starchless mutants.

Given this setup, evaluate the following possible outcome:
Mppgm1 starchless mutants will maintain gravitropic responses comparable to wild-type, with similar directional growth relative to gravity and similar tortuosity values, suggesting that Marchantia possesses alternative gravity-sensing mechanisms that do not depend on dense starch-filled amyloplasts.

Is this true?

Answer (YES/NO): NO